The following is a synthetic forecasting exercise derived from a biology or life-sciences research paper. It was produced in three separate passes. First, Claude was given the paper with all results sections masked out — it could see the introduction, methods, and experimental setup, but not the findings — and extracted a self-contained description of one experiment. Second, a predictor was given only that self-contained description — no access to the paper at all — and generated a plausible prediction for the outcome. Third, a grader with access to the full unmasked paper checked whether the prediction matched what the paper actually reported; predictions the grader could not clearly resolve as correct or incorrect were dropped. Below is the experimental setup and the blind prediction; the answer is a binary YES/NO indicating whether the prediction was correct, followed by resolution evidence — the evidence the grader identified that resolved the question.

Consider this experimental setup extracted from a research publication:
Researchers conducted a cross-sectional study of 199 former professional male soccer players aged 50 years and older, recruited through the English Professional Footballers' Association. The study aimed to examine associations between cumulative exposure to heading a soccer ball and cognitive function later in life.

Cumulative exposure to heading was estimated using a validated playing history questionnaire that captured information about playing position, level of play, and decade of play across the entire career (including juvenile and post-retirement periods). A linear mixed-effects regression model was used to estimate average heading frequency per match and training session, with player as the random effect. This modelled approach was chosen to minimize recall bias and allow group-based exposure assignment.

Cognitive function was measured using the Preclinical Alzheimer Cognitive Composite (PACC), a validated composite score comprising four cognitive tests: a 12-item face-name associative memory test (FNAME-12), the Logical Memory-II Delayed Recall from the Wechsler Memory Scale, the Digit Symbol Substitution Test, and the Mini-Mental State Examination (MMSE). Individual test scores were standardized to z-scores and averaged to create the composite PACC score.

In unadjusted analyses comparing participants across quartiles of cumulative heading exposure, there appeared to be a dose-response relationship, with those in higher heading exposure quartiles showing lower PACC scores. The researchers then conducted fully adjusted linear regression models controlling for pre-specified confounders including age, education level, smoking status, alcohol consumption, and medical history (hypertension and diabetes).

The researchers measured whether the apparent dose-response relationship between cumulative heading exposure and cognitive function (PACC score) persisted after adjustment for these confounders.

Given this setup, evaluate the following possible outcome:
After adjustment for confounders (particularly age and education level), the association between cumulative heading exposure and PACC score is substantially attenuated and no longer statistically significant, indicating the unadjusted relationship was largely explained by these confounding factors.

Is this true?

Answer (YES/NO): YES